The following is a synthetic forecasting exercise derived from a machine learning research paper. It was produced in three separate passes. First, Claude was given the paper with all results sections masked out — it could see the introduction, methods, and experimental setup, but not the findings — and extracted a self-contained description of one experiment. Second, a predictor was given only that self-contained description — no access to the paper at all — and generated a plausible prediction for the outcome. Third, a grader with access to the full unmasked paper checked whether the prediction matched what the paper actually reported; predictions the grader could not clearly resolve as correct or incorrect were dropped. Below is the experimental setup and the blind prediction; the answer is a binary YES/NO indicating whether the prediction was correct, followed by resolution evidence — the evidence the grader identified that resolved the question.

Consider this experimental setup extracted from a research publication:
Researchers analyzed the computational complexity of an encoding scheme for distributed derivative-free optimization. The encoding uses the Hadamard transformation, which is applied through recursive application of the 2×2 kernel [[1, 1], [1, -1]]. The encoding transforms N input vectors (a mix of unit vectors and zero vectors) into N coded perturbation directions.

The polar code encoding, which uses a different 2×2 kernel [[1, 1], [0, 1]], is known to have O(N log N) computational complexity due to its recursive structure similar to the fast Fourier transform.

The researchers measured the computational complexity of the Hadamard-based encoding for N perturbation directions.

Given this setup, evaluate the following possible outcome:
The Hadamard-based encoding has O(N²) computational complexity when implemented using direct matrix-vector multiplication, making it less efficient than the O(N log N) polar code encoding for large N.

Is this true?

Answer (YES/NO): NO